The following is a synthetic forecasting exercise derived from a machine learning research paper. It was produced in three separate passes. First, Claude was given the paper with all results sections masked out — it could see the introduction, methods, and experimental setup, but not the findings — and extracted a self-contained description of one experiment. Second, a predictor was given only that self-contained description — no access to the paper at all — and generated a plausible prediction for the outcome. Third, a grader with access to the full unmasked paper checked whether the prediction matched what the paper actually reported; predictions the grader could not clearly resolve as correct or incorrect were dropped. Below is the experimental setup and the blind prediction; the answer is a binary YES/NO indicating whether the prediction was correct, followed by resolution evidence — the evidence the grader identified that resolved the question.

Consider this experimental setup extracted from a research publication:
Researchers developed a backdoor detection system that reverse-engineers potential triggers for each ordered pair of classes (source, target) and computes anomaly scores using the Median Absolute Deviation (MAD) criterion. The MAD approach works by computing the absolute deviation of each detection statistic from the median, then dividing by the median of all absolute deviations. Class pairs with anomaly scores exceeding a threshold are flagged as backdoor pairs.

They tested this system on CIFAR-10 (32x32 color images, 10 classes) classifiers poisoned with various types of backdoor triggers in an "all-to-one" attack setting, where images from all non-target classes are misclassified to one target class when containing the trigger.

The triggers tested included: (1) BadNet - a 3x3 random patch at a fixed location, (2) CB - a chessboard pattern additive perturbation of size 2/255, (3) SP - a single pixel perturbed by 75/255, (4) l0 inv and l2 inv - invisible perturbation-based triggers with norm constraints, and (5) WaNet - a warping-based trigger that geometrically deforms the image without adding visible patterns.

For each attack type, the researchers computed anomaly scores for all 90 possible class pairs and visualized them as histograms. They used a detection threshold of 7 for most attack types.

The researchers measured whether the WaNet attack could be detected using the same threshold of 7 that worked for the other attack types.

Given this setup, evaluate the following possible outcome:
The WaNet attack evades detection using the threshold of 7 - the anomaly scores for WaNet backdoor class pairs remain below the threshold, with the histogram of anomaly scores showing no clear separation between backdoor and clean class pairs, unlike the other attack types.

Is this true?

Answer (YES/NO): NO